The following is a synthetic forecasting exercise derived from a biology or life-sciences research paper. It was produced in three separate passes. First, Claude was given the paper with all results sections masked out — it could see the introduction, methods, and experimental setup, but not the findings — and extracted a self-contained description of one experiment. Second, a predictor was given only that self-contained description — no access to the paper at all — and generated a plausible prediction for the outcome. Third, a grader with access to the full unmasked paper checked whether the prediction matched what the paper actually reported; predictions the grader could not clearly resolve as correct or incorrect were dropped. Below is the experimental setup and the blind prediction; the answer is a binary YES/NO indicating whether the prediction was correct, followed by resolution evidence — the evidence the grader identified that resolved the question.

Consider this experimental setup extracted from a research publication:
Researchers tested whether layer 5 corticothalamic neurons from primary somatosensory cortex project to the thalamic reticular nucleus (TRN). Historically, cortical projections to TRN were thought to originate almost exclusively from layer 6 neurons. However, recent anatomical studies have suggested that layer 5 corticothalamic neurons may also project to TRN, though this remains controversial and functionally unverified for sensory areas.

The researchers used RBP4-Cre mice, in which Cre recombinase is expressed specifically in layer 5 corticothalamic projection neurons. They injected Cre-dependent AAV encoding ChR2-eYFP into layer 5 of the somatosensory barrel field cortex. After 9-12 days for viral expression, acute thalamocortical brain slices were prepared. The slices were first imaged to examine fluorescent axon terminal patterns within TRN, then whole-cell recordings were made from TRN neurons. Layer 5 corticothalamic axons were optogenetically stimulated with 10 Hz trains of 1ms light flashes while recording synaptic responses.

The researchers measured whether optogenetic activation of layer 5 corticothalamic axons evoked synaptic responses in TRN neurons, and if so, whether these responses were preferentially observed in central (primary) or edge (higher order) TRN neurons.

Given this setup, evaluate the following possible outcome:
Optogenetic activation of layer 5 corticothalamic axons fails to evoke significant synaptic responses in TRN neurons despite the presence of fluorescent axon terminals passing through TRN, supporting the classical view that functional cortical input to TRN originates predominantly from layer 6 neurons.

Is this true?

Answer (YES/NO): NO